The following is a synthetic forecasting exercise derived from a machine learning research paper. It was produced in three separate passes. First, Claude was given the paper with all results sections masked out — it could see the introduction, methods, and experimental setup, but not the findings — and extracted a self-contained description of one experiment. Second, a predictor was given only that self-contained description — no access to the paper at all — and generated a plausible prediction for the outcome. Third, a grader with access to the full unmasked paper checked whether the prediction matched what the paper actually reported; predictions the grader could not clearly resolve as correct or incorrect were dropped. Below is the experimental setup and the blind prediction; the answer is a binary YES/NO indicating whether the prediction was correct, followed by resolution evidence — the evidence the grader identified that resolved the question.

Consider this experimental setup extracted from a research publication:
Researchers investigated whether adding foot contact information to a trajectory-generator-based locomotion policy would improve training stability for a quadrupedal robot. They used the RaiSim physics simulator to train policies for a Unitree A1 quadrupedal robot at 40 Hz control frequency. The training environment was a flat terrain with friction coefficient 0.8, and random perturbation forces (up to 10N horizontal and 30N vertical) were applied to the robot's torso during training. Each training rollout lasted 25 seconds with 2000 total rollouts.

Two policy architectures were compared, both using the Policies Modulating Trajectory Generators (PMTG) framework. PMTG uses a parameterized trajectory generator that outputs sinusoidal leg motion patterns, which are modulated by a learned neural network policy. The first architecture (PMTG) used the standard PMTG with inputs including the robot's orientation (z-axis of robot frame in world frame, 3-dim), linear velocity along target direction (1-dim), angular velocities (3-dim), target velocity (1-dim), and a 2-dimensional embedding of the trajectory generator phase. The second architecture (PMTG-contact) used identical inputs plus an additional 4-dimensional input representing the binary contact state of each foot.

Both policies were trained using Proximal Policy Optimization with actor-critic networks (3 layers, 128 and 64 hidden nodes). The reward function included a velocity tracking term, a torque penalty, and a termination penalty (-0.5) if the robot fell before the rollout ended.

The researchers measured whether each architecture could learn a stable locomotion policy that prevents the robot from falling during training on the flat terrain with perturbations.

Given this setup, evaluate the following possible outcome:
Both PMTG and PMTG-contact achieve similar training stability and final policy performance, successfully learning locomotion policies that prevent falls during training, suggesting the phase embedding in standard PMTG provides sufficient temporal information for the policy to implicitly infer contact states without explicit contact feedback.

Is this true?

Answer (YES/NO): NO